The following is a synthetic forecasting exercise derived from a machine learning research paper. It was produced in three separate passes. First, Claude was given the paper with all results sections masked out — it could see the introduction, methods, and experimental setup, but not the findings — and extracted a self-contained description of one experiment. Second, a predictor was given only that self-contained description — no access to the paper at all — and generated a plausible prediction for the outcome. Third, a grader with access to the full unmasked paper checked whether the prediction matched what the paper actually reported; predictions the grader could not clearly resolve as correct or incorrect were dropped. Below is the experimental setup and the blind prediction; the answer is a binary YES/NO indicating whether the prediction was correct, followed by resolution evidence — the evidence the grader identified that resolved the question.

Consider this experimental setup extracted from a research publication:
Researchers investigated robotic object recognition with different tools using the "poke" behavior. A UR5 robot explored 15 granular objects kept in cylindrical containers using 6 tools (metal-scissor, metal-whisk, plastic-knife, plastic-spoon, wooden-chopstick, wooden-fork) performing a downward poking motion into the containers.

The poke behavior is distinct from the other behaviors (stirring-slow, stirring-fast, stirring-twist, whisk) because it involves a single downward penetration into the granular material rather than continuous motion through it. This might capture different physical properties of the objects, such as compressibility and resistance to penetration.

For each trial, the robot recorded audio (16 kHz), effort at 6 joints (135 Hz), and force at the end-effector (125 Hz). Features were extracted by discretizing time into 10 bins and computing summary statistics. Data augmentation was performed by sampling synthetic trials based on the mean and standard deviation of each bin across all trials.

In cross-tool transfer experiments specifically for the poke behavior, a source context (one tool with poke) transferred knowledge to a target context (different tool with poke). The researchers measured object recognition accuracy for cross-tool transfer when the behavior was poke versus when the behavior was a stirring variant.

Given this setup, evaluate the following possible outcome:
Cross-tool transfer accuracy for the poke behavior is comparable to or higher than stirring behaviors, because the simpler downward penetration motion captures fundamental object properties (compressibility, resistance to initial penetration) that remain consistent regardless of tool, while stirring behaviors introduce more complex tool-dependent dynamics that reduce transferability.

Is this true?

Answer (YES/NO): NO